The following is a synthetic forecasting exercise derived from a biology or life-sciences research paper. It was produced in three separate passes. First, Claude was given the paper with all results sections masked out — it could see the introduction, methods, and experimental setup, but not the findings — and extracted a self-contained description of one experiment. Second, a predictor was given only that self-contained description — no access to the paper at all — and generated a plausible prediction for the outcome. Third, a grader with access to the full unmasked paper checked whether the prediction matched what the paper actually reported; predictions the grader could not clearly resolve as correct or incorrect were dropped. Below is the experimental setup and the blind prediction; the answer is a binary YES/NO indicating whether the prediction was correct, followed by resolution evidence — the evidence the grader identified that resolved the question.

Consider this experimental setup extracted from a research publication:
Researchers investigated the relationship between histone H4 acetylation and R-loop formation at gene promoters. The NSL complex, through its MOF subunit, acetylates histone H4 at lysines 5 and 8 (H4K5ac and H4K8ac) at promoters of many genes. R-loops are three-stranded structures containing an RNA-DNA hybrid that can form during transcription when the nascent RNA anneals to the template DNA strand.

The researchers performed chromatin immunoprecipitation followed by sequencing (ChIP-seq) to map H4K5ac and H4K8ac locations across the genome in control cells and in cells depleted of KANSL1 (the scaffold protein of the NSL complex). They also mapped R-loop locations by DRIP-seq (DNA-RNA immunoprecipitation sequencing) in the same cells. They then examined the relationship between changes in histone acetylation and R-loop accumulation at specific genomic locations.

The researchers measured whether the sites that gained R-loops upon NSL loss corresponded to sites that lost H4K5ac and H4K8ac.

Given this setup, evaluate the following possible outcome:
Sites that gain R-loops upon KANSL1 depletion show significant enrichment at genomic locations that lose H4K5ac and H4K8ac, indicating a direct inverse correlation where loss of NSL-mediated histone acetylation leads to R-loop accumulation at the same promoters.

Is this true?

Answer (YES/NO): NO